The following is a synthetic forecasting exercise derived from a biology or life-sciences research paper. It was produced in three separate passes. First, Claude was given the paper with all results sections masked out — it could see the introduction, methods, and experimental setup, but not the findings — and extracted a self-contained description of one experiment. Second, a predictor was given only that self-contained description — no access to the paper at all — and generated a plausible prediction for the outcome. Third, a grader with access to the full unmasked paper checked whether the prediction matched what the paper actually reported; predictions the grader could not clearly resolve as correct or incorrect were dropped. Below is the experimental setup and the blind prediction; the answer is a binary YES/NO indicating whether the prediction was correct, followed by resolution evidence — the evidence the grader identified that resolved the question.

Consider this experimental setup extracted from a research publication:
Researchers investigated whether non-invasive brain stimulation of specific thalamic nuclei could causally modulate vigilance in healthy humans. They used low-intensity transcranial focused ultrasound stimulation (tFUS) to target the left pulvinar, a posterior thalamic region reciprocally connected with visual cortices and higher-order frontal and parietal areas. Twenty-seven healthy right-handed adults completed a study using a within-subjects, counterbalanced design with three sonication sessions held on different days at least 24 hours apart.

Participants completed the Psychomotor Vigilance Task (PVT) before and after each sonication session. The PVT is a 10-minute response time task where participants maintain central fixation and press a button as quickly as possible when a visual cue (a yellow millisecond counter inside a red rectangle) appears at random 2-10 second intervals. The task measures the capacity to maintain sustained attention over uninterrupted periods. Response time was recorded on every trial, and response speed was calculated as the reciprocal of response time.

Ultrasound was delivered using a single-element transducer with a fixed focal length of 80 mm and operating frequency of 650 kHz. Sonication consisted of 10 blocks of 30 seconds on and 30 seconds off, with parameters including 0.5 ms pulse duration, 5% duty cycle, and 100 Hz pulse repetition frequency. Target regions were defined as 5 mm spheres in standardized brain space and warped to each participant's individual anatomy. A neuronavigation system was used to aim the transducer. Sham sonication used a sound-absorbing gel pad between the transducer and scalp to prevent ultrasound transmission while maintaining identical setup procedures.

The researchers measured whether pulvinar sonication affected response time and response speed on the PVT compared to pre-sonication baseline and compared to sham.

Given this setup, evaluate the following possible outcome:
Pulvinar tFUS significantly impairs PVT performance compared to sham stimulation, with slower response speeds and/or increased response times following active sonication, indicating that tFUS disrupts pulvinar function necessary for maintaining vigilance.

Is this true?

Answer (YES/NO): NO